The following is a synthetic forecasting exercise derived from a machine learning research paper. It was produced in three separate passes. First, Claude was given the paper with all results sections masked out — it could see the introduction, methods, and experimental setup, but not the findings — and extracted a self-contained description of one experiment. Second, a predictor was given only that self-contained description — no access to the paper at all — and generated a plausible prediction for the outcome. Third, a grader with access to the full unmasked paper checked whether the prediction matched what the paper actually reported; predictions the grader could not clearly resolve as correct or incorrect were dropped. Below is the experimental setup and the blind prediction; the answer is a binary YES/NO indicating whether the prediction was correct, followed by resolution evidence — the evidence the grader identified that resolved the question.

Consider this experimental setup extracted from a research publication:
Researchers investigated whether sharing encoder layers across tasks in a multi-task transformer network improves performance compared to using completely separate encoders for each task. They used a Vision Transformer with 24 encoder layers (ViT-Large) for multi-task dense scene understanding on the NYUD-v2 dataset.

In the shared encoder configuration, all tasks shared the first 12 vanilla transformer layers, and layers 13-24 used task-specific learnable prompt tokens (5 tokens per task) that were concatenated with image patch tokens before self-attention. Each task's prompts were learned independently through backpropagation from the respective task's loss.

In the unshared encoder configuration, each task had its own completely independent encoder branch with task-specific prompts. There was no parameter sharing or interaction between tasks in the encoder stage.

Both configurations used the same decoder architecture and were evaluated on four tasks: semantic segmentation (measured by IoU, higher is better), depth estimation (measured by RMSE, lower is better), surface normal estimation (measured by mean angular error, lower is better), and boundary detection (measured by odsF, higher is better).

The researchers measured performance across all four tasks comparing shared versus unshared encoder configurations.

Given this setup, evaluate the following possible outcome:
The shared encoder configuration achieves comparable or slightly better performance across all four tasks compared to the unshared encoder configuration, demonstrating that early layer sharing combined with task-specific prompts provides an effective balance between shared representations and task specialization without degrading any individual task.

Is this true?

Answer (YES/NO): NO